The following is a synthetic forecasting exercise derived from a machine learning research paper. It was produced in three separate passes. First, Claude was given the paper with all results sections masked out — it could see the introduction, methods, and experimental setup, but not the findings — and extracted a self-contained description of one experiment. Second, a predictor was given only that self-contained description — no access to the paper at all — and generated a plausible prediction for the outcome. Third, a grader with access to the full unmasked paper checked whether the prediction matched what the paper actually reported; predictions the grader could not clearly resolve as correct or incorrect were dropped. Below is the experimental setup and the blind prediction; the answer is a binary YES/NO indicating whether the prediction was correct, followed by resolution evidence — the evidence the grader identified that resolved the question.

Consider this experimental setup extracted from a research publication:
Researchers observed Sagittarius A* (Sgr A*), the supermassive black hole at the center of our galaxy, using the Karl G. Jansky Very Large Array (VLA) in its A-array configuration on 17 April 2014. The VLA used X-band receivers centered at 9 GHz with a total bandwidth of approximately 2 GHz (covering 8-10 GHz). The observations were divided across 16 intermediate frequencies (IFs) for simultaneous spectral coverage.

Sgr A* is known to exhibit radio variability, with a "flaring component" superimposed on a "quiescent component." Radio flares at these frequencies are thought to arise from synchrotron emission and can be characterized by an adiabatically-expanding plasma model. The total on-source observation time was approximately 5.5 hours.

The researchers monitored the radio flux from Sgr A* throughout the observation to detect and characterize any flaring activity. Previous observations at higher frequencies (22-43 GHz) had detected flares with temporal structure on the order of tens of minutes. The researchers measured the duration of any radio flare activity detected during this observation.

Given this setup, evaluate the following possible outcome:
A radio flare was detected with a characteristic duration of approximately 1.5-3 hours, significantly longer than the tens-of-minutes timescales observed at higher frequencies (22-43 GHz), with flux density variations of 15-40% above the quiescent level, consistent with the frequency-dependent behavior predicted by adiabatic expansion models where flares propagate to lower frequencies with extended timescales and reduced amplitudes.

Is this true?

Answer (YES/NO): NO